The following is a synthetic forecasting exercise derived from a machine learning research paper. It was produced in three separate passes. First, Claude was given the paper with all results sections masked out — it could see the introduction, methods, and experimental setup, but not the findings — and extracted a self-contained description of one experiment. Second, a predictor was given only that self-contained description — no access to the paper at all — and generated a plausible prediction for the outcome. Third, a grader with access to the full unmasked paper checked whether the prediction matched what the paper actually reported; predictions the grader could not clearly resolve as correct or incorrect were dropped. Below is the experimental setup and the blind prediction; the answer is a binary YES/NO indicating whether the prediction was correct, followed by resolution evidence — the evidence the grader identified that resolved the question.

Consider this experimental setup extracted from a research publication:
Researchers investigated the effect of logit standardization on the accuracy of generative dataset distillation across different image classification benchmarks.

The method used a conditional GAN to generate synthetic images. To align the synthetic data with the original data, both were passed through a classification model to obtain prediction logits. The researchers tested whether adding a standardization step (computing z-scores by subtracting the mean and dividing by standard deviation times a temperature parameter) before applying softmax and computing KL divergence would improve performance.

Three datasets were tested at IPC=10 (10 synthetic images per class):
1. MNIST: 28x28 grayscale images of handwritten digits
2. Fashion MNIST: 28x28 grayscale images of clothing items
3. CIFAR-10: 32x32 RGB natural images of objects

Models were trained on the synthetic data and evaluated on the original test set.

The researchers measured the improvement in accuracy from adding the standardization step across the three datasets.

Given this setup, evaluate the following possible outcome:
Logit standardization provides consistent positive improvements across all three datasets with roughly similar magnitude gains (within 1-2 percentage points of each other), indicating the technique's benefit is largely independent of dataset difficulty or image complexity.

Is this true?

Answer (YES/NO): NO